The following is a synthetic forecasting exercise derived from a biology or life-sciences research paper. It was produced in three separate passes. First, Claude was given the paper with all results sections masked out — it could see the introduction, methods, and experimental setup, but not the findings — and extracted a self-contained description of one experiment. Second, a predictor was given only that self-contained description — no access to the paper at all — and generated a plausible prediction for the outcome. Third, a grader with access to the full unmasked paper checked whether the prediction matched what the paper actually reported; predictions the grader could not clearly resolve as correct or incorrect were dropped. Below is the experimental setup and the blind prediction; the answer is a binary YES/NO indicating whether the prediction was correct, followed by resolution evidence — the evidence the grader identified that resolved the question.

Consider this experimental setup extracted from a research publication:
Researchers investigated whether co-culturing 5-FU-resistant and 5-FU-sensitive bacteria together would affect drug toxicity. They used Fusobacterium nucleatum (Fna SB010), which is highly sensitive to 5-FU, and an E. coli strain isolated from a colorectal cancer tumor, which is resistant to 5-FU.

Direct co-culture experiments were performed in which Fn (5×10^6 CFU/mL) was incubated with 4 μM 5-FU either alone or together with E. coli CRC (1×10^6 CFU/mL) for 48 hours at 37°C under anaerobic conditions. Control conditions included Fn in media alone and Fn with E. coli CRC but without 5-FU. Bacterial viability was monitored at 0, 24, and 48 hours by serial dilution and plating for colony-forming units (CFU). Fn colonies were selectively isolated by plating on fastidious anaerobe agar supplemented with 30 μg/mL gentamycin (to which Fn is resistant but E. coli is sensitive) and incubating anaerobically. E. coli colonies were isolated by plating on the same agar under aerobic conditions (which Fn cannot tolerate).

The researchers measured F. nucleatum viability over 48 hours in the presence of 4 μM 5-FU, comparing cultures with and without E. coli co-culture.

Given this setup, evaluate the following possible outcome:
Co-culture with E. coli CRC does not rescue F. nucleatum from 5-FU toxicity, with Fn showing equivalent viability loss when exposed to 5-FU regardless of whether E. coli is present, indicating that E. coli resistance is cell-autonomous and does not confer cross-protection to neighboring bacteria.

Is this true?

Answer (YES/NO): NO